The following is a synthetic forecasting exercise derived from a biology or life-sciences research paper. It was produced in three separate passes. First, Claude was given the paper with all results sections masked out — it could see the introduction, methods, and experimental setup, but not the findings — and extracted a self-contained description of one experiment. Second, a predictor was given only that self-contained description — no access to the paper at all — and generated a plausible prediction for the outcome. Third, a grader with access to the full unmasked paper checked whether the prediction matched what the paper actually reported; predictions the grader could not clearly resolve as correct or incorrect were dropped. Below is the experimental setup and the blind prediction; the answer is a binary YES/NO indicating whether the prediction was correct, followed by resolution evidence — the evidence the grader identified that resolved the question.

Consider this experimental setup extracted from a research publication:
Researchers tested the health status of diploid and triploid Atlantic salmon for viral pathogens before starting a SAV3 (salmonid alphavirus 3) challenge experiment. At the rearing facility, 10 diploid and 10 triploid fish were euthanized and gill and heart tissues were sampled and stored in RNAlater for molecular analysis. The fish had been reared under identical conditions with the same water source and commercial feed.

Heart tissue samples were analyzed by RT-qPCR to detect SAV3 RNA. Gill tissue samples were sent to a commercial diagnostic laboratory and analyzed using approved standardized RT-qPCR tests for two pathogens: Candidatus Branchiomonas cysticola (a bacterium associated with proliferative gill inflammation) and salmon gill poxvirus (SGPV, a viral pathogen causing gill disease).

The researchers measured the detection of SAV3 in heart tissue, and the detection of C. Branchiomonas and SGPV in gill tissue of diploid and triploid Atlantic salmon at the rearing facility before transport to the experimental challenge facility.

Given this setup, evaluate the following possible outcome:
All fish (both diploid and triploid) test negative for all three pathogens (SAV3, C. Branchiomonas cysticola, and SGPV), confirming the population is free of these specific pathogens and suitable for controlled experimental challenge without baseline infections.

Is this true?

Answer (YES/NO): NO